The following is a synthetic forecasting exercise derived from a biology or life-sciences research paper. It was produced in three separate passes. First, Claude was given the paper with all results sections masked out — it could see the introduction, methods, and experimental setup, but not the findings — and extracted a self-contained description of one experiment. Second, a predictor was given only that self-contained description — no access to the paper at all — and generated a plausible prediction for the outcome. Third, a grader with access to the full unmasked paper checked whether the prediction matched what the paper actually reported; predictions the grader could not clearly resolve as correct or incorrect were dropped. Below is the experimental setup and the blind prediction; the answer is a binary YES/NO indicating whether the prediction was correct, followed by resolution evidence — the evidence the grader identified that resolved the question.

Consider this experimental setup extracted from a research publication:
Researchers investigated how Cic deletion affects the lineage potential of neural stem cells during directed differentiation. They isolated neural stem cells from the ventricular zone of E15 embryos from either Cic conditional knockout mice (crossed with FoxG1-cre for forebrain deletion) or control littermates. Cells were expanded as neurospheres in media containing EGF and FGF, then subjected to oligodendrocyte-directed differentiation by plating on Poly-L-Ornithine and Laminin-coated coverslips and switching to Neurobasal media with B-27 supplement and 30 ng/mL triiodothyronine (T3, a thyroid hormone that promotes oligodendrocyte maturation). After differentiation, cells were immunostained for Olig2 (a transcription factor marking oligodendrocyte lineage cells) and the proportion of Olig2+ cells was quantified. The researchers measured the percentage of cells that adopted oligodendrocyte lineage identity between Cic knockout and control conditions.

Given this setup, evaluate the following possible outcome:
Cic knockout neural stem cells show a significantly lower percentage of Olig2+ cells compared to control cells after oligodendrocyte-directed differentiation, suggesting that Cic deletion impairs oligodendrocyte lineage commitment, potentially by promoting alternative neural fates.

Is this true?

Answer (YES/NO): NO